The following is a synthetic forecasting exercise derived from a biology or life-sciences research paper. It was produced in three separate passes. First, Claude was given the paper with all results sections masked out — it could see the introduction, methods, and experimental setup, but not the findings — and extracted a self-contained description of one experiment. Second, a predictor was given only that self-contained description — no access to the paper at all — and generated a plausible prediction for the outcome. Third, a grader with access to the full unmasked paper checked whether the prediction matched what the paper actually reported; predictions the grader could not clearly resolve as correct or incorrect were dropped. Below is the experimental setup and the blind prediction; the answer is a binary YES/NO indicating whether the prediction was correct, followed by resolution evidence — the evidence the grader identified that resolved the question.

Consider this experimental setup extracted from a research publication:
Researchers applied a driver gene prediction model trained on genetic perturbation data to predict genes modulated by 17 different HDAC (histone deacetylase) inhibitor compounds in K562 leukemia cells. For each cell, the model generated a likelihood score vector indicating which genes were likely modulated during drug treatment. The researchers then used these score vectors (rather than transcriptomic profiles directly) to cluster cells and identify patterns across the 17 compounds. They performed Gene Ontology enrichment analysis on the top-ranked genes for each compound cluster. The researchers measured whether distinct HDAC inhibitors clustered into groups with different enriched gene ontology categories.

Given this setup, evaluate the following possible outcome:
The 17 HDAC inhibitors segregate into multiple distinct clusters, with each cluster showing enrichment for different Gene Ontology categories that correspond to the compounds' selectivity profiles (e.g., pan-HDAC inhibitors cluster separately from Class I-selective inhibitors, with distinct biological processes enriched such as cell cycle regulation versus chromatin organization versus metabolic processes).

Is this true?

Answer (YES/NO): NO